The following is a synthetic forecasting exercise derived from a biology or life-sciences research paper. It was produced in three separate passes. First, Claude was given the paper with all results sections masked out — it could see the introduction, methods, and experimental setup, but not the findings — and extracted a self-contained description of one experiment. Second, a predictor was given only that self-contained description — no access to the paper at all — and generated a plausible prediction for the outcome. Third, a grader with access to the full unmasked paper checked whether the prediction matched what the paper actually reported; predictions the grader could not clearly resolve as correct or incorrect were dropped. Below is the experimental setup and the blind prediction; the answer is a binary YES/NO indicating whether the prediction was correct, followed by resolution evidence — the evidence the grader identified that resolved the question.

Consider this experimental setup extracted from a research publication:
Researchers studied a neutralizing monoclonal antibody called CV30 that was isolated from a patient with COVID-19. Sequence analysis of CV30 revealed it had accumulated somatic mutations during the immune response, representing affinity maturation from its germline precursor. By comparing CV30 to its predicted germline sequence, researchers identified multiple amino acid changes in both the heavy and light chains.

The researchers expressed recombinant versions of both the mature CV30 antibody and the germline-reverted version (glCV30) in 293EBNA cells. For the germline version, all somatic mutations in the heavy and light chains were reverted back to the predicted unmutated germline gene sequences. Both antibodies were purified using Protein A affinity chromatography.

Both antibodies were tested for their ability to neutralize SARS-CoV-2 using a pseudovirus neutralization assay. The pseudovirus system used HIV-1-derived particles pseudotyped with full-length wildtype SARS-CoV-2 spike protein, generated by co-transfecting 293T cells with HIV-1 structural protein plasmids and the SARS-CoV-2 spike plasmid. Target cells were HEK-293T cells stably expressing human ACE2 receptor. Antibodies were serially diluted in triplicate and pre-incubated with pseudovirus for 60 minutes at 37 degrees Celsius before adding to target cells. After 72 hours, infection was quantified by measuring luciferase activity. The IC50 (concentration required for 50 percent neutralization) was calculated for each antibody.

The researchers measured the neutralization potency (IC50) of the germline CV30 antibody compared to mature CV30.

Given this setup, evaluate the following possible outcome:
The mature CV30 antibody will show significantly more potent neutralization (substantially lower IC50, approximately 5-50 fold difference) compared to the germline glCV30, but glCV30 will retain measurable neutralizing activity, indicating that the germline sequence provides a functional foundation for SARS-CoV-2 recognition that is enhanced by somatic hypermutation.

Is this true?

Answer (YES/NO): NO